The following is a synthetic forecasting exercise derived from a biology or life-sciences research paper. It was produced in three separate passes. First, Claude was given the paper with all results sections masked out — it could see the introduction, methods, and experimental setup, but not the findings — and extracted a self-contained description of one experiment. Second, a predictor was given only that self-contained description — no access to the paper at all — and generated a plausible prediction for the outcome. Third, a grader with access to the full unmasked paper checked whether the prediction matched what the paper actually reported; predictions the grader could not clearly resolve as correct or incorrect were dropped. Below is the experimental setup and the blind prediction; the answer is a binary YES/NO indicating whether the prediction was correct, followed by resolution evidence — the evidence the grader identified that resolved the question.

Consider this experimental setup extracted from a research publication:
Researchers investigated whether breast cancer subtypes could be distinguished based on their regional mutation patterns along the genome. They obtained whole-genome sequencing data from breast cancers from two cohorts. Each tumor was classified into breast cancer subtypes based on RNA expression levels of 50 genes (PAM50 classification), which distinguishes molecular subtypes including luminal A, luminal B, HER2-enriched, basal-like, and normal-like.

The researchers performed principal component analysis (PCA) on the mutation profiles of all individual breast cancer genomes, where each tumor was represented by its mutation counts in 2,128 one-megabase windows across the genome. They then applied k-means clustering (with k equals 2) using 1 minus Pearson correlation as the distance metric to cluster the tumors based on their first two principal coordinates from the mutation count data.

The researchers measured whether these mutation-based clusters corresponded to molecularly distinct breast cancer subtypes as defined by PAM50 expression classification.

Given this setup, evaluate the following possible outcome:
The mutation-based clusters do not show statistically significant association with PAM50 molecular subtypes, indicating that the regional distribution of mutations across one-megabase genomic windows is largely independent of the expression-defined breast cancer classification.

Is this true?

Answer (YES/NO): NO